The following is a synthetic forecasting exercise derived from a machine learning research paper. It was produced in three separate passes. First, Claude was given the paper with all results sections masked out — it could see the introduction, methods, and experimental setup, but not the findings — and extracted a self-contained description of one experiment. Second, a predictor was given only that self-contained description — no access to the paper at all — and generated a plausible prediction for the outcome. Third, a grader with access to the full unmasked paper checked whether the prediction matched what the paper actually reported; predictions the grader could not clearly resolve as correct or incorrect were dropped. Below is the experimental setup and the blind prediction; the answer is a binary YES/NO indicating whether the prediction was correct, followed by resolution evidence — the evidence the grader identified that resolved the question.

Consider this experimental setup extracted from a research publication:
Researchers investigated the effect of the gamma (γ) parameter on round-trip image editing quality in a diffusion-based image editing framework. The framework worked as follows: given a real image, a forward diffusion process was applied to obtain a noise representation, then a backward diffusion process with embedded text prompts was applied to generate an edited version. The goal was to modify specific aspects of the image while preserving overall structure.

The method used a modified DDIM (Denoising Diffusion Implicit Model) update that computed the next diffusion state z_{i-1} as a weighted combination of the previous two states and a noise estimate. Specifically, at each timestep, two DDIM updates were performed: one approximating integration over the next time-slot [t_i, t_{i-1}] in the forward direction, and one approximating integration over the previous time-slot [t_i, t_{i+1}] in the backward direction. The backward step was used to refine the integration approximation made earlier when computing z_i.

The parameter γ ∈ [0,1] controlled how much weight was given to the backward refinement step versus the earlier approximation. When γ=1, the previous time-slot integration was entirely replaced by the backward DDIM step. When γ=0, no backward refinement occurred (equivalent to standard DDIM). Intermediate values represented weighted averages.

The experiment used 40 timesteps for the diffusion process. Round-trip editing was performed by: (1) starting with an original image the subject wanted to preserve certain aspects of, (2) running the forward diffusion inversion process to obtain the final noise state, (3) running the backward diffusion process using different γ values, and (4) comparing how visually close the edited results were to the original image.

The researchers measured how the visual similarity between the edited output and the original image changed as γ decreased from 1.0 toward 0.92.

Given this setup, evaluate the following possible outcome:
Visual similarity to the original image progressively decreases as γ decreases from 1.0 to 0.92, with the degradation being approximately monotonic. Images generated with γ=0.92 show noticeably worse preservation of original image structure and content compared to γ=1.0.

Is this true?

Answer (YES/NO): NO